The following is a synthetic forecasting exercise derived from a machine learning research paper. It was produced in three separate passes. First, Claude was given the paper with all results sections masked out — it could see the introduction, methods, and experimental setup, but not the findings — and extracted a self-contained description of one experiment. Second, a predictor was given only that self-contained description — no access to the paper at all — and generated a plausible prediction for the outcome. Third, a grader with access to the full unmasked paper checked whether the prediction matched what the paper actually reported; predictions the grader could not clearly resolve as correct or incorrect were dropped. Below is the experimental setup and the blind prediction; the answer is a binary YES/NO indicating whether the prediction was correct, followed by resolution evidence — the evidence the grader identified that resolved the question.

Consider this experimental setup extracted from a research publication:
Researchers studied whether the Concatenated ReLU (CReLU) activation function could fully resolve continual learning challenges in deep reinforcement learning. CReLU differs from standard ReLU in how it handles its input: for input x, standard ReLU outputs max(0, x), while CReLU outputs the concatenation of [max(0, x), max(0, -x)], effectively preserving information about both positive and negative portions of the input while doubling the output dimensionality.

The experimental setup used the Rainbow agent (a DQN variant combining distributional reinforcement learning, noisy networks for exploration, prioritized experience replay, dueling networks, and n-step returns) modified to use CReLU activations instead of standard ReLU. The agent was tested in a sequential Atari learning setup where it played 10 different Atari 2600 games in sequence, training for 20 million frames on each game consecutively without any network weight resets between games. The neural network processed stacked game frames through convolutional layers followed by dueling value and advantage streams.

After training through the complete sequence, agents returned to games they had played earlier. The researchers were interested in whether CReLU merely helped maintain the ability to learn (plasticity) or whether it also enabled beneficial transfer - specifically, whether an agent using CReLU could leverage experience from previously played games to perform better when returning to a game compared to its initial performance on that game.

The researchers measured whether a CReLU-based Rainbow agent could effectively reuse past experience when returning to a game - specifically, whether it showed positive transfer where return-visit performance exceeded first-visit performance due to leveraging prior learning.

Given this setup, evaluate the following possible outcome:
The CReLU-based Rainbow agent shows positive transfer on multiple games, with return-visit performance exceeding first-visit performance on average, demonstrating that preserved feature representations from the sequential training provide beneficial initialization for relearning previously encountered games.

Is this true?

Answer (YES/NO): NO